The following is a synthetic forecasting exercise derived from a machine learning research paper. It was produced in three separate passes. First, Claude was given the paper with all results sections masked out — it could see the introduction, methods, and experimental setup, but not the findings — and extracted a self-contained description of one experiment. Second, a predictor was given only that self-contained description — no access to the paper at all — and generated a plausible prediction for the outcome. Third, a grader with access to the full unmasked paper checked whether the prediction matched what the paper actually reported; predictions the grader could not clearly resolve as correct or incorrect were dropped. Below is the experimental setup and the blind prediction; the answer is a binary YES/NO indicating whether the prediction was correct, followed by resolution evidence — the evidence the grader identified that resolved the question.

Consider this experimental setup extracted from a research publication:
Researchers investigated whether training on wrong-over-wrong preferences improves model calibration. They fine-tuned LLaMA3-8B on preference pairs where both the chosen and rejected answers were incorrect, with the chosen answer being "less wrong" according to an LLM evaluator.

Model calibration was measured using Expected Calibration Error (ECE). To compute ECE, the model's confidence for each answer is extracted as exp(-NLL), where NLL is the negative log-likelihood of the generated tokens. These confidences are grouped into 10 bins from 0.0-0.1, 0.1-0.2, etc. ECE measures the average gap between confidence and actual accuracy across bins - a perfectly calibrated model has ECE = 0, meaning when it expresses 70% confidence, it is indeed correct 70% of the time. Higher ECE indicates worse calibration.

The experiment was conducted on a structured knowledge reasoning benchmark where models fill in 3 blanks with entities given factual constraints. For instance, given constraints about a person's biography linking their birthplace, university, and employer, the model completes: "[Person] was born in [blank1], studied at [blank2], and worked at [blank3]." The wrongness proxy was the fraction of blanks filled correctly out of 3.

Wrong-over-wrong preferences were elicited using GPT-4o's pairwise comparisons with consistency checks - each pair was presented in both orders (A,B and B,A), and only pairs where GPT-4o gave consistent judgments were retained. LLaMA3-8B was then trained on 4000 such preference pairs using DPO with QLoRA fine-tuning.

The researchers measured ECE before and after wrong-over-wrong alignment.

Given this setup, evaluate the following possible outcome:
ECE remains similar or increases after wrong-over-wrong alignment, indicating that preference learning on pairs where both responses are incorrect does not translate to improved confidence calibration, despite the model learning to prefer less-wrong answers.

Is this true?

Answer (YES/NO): NO